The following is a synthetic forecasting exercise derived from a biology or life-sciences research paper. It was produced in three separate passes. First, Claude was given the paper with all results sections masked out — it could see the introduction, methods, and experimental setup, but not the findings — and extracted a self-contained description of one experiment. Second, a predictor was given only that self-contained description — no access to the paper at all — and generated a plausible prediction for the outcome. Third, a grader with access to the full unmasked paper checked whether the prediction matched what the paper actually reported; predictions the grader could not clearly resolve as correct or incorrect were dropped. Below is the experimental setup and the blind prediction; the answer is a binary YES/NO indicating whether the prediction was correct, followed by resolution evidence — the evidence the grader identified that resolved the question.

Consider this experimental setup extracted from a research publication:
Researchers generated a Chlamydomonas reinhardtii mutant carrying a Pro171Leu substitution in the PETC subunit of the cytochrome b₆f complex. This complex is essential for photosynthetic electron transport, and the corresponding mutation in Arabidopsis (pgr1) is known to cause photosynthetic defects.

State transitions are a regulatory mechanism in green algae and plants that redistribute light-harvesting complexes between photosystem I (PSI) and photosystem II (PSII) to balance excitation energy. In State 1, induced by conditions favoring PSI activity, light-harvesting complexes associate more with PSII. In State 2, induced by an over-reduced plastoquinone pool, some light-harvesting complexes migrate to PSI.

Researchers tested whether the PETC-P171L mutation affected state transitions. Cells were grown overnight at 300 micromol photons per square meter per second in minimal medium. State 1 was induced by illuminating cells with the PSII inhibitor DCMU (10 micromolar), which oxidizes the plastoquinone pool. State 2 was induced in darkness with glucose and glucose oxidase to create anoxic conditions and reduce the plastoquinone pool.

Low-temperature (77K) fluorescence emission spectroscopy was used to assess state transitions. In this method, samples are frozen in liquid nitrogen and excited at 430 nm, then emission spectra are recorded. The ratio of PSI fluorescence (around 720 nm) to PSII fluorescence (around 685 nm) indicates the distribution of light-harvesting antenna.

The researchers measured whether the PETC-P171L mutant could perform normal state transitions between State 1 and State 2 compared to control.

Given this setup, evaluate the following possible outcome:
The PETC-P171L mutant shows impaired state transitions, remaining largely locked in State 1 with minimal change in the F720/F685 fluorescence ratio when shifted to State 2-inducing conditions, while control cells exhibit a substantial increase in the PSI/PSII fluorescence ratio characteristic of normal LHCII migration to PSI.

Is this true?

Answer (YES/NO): NO